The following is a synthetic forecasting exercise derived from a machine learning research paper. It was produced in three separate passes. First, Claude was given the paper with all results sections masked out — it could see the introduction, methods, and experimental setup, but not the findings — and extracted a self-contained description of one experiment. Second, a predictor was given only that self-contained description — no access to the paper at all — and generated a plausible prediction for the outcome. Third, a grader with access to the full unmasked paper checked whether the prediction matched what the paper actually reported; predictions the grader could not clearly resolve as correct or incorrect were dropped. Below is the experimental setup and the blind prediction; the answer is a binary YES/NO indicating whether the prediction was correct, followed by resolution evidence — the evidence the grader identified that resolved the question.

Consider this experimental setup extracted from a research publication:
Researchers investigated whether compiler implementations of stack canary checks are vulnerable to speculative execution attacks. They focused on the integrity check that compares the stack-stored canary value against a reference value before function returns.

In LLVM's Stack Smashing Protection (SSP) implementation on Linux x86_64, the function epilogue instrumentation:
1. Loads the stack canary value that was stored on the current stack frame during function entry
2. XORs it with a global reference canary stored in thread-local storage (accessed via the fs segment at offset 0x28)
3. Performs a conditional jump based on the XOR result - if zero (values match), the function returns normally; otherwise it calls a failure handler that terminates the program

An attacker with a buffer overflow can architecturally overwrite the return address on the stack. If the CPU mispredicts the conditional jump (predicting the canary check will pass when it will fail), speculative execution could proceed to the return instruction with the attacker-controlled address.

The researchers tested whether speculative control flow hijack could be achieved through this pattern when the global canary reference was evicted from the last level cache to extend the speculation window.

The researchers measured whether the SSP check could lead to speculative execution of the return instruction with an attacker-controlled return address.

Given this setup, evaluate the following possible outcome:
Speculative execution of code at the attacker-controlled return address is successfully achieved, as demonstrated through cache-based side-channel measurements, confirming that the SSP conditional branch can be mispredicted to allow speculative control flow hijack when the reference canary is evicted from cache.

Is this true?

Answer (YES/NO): YES